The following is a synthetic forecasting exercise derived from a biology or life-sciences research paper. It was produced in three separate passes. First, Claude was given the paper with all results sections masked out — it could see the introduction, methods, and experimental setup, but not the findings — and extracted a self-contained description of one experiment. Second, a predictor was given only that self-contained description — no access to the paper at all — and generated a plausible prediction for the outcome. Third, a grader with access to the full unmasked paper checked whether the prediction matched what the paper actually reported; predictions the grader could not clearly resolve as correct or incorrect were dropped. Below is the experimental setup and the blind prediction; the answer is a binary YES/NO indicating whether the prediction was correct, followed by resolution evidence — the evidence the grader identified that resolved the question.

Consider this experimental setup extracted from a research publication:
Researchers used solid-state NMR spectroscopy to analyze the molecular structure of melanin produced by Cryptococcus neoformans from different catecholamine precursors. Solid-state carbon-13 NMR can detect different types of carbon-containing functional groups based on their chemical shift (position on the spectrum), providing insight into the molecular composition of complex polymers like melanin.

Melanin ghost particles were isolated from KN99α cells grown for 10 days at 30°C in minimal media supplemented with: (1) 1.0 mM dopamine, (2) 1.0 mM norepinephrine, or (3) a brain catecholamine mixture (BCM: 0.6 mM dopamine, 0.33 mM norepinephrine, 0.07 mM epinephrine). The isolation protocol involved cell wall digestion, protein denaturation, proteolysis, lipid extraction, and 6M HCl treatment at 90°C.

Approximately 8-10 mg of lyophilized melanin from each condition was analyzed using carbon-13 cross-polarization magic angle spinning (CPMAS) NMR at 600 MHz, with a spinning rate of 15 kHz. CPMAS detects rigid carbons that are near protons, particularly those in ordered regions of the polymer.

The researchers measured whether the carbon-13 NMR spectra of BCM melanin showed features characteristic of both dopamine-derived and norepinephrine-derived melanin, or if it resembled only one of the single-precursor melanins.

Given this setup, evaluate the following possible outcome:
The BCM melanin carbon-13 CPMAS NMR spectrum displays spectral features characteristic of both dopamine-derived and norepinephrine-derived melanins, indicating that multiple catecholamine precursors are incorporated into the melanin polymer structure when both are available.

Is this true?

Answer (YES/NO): NO